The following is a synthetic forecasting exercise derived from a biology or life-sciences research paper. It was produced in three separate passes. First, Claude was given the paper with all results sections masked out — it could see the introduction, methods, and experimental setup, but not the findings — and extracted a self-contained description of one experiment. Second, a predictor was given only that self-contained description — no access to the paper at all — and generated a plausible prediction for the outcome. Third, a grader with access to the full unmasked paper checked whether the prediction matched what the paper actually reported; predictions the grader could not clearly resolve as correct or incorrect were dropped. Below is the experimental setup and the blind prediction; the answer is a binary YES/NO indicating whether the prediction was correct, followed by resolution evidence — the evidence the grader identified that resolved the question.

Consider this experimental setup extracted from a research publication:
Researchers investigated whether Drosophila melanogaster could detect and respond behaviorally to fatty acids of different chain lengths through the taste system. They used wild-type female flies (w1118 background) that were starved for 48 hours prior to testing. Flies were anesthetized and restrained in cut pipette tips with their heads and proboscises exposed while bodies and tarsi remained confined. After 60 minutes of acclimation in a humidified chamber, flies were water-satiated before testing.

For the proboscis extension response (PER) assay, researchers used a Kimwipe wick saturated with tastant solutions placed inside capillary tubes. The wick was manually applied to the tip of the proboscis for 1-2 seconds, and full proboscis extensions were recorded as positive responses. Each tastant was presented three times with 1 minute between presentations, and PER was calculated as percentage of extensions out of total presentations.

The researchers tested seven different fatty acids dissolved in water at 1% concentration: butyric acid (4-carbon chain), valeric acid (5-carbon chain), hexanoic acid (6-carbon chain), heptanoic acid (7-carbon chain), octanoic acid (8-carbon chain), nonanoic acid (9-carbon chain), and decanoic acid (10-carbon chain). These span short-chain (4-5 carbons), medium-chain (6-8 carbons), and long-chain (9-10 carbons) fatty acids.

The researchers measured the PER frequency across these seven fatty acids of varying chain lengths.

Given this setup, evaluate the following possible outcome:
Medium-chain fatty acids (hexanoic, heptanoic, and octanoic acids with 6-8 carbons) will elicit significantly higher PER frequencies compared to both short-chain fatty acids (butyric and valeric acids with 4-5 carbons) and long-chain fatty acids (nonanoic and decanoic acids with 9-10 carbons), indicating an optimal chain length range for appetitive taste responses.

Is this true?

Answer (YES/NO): NO